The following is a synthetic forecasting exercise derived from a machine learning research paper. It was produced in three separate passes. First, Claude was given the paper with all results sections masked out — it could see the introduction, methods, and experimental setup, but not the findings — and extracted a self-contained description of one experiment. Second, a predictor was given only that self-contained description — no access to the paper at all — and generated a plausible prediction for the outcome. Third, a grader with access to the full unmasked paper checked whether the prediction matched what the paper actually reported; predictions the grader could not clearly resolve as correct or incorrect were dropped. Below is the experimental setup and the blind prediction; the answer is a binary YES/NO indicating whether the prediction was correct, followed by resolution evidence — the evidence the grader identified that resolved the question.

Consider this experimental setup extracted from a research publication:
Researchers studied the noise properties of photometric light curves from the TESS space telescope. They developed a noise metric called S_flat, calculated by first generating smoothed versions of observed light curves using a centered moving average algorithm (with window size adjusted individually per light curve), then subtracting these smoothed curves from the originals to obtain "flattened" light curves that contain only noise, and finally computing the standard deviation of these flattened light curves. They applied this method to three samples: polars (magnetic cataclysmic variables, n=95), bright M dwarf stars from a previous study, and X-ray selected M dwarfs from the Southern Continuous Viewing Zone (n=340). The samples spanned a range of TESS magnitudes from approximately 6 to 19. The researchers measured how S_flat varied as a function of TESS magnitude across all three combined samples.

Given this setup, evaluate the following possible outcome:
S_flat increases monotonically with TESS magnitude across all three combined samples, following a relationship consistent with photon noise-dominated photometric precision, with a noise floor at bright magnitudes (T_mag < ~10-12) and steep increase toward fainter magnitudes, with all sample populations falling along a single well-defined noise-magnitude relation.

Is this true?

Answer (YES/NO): NO